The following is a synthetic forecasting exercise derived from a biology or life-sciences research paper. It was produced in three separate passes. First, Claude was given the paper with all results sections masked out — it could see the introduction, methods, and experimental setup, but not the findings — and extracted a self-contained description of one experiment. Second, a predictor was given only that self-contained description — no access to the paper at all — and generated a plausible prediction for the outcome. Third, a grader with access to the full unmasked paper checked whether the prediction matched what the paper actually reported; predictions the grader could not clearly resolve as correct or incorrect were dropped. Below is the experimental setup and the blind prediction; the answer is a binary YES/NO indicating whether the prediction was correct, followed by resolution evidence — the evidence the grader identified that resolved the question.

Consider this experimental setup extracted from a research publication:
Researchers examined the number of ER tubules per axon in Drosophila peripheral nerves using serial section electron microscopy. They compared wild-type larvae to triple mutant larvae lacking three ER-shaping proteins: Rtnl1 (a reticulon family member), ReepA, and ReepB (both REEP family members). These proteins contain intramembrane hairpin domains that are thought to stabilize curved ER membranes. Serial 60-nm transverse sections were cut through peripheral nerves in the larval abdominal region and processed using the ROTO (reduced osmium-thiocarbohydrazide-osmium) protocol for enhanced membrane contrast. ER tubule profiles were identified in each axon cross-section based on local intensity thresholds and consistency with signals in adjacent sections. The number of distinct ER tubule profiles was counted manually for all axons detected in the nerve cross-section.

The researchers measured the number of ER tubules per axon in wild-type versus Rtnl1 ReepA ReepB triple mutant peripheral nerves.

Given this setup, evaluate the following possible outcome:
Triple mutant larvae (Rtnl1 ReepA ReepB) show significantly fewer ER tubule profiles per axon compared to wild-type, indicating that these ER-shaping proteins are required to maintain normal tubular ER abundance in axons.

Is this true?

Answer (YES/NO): YES